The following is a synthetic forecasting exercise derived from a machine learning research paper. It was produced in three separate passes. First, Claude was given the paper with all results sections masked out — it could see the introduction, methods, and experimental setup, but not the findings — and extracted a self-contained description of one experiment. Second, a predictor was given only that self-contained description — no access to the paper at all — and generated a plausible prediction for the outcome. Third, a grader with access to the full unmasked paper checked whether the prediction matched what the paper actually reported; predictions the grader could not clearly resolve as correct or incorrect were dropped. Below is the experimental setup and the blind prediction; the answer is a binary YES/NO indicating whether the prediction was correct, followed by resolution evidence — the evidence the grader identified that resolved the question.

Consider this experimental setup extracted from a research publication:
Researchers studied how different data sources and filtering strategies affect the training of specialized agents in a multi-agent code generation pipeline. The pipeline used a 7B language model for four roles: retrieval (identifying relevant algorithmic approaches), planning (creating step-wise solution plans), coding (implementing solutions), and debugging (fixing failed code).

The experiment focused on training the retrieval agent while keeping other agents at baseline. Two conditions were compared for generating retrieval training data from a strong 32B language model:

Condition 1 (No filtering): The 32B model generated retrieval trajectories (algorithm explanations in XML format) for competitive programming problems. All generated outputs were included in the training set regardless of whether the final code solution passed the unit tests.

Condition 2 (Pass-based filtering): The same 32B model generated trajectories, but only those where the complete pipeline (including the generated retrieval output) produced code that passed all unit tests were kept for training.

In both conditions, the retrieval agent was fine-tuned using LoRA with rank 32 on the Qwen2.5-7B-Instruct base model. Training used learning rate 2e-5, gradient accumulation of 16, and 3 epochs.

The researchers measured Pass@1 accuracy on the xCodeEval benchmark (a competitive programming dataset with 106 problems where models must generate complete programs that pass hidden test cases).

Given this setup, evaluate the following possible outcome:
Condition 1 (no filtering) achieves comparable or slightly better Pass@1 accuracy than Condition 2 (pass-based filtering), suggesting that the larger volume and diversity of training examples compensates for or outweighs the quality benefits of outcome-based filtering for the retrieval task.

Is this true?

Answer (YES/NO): NO